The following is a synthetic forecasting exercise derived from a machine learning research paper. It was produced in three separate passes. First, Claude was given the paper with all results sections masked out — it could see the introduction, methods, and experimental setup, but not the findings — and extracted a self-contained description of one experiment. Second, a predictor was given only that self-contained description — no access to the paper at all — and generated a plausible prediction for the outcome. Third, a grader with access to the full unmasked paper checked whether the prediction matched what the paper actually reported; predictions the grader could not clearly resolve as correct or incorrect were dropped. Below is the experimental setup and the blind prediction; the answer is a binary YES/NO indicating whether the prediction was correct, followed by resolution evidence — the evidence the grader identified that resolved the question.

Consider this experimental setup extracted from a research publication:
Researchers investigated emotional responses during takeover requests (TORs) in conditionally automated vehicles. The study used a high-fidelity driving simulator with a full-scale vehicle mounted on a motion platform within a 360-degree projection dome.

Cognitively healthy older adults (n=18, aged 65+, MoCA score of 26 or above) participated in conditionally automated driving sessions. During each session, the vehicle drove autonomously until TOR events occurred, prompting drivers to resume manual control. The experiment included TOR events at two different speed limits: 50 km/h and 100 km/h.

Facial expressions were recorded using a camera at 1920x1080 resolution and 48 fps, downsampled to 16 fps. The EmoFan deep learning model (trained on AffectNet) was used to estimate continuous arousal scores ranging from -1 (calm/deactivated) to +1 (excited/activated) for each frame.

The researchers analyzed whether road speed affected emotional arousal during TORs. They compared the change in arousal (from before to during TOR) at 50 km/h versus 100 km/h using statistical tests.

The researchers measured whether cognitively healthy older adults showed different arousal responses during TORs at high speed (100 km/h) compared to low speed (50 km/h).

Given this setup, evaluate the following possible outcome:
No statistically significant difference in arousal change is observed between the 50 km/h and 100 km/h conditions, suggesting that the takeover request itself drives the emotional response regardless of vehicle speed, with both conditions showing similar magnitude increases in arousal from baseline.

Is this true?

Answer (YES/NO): NO